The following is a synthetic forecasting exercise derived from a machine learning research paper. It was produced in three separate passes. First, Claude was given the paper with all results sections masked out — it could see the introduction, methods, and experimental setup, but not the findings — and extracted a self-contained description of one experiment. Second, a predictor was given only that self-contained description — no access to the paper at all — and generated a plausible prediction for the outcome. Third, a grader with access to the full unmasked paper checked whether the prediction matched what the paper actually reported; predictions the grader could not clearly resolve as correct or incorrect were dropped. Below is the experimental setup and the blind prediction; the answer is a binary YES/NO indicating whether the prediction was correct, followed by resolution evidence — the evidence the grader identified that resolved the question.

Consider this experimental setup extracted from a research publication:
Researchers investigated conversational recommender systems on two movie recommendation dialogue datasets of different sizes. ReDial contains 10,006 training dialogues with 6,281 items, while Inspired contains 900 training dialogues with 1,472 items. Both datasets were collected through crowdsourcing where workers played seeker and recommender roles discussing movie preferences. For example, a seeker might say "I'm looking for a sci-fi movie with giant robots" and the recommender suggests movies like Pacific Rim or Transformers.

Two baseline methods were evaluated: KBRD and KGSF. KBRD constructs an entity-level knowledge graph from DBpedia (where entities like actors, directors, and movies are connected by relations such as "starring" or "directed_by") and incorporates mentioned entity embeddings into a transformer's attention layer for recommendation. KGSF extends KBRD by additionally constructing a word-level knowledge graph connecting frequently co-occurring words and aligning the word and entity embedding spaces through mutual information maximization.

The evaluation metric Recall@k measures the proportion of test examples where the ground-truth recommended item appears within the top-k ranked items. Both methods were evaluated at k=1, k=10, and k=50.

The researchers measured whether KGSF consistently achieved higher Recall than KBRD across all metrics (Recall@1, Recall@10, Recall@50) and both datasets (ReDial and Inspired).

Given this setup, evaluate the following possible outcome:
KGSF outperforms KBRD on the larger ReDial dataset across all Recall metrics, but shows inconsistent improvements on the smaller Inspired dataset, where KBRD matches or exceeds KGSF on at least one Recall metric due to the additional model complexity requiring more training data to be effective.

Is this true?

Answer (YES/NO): YES